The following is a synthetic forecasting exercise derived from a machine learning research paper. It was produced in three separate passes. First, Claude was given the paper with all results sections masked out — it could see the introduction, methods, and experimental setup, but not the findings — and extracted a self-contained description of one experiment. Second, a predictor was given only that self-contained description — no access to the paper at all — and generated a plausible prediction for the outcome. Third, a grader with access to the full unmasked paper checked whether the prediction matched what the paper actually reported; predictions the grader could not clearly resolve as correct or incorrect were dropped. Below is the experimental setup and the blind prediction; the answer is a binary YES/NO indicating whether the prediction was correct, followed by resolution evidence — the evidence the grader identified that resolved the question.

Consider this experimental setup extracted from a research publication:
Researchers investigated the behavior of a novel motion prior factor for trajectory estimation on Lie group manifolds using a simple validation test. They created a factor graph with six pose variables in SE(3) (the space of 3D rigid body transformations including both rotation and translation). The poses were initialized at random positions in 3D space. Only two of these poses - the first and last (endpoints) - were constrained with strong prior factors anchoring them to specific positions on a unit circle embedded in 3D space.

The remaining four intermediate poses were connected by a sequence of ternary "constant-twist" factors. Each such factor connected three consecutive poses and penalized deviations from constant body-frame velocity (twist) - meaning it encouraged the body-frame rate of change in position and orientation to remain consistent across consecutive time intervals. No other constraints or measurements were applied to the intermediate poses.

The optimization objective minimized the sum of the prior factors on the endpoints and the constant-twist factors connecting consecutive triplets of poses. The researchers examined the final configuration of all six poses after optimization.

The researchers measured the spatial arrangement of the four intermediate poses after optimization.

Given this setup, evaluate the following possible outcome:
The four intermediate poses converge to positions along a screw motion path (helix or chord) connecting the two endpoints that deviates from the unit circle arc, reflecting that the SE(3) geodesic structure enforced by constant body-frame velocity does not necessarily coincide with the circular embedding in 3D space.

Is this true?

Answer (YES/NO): NO